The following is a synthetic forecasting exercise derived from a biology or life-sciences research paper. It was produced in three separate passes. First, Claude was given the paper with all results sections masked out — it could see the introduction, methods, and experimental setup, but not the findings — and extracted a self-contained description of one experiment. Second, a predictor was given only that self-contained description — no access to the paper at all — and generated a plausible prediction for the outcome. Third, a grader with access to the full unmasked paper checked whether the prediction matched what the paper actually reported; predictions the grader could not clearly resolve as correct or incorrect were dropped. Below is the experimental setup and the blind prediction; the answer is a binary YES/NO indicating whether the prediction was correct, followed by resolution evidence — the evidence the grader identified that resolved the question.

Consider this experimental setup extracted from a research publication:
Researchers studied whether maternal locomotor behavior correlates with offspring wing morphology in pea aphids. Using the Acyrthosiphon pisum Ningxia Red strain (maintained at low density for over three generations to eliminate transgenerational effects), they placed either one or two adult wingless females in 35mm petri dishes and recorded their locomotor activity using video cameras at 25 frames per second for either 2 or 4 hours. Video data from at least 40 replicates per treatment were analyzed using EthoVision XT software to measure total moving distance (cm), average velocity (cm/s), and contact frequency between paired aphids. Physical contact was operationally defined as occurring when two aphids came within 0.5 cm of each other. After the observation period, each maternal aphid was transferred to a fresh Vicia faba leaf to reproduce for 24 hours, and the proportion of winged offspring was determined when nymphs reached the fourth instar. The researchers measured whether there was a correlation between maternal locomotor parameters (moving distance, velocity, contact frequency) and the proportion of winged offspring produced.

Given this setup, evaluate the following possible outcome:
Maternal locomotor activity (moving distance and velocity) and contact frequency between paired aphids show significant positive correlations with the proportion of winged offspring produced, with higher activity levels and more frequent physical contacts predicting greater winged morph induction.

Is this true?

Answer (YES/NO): YES